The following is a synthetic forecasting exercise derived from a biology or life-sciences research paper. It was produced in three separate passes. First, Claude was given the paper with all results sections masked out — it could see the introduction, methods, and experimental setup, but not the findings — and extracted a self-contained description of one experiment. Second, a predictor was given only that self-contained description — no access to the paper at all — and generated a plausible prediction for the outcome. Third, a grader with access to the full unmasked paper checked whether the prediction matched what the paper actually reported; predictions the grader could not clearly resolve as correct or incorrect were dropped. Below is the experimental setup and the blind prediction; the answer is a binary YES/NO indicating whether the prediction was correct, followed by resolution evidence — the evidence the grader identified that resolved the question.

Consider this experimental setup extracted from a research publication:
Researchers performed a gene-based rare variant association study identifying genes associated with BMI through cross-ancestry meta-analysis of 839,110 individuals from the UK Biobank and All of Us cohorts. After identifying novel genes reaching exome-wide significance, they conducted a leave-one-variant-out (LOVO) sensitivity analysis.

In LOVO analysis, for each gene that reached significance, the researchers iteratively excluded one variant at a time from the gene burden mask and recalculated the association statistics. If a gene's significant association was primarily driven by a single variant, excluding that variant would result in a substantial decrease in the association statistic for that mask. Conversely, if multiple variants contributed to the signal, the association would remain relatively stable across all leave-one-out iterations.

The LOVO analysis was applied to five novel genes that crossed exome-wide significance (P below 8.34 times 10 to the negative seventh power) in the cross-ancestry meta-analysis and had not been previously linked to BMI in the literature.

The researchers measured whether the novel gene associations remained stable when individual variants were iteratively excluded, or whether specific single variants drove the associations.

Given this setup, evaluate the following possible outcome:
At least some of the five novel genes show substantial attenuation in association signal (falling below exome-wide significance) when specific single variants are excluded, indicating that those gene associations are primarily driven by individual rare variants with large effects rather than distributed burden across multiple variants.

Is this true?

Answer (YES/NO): NO